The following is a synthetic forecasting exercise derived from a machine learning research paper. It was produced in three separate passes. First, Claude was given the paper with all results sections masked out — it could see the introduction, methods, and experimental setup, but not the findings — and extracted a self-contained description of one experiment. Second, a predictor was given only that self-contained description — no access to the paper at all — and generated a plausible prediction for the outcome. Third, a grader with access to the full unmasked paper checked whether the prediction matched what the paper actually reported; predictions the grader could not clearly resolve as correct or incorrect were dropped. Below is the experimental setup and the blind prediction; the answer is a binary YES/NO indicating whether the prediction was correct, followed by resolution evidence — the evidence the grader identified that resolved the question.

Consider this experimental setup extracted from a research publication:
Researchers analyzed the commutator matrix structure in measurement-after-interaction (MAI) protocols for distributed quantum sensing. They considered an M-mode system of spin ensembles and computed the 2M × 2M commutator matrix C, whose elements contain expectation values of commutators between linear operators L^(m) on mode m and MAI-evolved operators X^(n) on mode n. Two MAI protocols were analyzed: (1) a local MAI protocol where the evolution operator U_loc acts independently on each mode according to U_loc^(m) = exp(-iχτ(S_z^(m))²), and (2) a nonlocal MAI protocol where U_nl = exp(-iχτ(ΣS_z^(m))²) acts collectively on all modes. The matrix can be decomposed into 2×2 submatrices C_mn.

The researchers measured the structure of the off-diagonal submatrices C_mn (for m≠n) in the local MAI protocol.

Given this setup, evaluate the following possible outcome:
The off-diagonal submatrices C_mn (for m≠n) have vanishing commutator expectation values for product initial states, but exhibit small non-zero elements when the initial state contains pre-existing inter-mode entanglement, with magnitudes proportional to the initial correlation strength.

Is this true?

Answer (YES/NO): NO